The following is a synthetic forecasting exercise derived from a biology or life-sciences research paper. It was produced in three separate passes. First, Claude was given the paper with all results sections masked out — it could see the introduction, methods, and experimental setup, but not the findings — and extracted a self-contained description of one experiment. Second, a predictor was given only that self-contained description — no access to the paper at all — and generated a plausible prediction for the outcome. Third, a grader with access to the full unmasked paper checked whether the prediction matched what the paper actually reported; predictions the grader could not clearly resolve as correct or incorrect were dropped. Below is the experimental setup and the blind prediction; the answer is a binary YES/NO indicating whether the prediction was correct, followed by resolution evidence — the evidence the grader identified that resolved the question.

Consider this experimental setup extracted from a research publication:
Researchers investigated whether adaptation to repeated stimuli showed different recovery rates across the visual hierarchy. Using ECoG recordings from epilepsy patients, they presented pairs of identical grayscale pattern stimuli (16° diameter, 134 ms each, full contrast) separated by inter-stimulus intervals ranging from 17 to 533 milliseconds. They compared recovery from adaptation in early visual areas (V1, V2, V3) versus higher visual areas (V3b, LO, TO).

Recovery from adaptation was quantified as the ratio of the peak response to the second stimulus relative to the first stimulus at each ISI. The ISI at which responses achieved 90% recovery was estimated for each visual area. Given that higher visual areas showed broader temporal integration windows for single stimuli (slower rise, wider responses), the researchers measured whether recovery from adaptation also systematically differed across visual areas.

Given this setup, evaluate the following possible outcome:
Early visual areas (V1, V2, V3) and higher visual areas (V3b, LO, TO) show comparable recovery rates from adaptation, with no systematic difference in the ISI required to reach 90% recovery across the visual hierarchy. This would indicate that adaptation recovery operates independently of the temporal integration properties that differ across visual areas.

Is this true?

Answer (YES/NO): YES